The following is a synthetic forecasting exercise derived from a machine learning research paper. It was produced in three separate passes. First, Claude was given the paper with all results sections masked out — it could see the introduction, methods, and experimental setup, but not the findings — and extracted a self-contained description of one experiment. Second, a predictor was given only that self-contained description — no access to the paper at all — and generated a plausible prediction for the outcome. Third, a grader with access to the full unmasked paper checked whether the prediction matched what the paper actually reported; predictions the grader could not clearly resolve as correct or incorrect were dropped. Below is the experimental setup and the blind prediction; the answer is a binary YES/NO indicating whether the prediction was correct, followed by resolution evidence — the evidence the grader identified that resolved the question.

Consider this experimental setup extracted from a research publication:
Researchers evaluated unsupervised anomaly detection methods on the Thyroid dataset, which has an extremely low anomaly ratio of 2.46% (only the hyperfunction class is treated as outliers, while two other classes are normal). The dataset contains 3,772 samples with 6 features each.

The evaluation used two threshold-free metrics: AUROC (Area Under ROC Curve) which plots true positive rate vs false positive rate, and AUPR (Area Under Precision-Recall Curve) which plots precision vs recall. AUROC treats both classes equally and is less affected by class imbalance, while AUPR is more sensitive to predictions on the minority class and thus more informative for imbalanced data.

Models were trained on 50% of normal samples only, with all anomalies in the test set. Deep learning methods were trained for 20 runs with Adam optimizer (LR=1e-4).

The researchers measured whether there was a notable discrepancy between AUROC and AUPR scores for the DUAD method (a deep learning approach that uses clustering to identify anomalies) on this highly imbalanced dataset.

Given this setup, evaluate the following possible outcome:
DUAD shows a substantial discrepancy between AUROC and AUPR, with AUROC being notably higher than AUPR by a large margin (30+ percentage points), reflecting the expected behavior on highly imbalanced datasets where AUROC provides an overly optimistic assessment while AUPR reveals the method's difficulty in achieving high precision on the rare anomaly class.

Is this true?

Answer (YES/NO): YES